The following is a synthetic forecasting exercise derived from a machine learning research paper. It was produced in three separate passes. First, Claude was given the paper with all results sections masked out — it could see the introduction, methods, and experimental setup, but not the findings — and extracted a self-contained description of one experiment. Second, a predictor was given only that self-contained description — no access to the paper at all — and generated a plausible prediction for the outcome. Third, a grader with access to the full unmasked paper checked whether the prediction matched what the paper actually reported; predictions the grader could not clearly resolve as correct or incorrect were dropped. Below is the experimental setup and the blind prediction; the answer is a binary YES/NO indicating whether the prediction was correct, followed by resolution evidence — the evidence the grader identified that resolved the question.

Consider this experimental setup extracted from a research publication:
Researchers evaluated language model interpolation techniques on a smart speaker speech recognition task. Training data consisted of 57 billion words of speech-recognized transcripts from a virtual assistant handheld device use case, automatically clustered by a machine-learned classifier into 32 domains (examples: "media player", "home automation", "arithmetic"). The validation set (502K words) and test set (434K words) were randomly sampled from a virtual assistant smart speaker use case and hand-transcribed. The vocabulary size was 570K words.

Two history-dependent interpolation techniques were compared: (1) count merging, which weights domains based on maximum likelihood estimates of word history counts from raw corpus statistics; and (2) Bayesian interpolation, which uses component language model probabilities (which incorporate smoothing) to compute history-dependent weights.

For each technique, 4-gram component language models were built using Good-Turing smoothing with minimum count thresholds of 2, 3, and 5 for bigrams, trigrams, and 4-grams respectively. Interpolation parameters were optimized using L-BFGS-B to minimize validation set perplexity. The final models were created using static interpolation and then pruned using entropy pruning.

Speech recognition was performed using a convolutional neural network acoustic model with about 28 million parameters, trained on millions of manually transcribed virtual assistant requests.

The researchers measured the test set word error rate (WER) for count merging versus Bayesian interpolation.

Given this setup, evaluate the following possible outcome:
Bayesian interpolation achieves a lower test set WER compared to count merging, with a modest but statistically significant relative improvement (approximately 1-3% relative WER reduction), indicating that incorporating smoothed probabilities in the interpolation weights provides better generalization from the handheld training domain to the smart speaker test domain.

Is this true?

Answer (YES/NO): NO